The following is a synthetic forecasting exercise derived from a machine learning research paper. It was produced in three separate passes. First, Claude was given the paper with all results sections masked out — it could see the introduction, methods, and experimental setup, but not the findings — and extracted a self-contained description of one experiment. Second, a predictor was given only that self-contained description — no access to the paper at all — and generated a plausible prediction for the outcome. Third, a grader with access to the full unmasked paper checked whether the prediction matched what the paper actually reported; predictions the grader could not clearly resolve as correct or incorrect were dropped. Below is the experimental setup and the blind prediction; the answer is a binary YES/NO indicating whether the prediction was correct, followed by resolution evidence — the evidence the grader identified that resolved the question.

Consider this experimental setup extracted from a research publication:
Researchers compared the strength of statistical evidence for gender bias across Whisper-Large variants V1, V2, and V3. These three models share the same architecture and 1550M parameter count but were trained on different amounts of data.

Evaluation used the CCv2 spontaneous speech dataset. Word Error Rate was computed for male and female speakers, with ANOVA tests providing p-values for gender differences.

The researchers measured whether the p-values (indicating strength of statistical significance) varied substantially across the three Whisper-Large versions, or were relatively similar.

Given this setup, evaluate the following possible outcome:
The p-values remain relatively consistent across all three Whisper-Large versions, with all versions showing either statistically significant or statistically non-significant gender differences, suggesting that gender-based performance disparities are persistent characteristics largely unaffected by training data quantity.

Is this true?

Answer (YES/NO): YES